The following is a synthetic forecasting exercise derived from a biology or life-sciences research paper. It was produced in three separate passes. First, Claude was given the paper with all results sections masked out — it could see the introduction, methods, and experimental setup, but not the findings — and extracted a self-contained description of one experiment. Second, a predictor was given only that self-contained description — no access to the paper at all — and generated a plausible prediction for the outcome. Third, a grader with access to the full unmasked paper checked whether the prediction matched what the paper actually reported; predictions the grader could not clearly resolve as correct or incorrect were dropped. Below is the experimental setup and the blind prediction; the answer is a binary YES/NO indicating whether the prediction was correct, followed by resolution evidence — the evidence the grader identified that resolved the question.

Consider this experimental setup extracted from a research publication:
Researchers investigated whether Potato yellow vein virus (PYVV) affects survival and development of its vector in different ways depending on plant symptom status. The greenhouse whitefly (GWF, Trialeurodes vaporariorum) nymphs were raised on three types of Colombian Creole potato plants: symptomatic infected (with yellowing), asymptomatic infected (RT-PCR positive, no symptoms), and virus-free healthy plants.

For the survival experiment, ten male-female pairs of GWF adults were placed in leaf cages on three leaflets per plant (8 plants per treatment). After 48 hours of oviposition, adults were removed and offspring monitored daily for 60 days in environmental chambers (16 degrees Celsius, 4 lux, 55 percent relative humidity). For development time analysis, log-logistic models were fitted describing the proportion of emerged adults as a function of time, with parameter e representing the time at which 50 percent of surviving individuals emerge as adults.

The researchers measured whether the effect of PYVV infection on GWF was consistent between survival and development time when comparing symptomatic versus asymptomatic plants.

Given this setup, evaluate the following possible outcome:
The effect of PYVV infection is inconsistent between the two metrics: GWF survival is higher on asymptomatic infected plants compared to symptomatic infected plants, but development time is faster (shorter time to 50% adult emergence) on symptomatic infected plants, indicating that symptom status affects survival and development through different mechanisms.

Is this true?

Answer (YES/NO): NO